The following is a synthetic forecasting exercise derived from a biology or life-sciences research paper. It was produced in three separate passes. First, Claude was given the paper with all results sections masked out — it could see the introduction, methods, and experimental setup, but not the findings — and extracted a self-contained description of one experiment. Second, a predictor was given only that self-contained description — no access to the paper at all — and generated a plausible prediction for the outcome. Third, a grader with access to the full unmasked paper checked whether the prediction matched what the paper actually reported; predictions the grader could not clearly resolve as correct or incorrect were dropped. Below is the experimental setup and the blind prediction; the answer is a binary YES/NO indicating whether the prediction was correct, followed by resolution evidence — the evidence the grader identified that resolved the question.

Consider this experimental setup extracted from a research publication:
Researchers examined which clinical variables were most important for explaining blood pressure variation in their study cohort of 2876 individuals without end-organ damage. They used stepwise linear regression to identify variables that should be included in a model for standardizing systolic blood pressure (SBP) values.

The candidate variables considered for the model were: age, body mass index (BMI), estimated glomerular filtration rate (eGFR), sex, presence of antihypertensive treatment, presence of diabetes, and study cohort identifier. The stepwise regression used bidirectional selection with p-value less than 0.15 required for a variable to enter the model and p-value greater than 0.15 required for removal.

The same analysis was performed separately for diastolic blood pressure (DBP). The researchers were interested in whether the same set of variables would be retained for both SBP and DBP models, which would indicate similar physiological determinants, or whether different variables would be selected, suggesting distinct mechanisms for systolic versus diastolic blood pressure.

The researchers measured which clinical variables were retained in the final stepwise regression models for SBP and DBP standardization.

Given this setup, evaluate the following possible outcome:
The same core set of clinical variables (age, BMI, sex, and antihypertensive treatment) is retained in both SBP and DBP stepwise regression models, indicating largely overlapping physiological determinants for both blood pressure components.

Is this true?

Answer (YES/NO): YES